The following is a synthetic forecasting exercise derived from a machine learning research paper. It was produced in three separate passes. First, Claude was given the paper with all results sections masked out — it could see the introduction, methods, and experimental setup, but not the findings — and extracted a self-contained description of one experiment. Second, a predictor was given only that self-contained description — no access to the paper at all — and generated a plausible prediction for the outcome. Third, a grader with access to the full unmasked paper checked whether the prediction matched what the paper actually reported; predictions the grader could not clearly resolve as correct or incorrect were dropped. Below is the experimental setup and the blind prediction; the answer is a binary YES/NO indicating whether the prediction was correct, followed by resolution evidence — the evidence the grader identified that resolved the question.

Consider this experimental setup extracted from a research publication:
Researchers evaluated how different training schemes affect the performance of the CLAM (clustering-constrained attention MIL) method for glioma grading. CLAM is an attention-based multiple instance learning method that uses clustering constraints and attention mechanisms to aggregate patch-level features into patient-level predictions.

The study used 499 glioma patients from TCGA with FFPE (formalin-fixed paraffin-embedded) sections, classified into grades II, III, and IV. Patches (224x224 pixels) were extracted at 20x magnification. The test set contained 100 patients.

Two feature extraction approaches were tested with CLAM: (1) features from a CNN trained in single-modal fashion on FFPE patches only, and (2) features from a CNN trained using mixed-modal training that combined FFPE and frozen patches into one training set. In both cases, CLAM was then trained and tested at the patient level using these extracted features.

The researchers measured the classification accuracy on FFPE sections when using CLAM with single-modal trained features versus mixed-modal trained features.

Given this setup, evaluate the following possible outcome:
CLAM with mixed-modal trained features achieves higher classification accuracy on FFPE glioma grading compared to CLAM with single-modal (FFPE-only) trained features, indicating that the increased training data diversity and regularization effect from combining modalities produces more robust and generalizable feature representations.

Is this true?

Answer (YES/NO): NO